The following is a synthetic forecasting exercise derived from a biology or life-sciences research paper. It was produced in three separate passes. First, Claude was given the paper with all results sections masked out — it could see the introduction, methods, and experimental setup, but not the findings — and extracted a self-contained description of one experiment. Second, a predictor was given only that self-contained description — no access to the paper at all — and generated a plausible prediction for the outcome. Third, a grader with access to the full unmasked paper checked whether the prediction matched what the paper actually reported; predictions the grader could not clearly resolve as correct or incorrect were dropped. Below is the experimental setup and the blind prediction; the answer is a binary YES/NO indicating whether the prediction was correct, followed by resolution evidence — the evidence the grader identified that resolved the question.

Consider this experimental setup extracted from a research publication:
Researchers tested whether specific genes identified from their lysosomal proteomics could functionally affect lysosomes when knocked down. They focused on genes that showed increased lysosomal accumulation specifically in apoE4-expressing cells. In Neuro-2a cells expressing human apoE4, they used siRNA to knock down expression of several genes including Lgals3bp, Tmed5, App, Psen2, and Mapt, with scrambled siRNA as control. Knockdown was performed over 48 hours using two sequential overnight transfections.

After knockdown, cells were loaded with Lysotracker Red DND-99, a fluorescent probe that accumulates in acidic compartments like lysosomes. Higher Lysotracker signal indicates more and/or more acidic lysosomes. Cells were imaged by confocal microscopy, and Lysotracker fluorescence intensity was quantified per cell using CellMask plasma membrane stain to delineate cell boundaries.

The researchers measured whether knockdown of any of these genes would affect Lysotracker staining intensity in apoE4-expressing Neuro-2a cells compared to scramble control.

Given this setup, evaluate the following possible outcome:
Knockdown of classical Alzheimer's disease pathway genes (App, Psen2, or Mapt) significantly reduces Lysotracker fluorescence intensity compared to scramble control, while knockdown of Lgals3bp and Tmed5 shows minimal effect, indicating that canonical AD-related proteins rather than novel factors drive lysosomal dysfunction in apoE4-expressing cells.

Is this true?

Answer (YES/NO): NO